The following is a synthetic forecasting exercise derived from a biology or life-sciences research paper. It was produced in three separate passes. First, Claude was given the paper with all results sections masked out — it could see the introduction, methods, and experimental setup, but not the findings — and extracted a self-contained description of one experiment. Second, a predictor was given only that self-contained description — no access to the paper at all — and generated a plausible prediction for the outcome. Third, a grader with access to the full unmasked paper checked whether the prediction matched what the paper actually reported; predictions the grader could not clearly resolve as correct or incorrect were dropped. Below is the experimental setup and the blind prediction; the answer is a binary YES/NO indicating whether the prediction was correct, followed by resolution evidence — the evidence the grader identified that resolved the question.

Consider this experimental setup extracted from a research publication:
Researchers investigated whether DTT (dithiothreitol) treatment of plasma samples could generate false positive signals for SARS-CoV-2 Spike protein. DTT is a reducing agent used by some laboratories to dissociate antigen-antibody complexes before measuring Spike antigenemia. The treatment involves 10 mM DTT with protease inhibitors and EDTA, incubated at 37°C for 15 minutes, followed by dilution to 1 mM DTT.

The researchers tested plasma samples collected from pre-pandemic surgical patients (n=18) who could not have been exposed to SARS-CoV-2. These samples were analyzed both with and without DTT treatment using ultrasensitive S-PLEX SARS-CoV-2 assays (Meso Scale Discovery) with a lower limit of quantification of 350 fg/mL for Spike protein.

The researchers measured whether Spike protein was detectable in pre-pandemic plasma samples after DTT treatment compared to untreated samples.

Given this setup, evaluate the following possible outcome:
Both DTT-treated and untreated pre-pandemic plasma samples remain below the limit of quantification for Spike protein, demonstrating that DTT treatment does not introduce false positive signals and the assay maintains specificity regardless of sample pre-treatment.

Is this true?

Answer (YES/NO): NO